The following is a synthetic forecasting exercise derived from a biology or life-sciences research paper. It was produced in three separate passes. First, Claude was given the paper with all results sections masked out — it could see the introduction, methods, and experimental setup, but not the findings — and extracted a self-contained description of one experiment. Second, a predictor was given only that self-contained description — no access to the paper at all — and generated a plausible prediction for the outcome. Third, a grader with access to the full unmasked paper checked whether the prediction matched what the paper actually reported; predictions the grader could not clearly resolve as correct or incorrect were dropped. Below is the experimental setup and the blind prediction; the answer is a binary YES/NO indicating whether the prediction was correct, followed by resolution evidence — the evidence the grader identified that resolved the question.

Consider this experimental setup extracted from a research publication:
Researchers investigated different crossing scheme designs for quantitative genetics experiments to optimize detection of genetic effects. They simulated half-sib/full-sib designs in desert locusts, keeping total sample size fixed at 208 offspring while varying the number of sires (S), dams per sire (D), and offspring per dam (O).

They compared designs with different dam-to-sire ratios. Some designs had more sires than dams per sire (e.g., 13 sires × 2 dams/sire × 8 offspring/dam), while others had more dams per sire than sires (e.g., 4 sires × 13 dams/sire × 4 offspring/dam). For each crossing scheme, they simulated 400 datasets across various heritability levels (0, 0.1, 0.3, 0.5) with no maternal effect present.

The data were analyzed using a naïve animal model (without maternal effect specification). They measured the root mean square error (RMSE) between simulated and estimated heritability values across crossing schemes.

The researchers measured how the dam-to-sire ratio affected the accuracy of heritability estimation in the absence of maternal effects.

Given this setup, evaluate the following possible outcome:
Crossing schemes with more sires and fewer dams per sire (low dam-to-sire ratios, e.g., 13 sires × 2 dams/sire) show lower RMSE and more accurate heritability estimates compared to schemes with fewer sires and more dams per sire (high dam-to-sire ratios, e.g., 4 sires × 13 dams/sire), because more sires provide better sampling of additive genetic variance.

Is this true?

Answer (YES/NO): YES